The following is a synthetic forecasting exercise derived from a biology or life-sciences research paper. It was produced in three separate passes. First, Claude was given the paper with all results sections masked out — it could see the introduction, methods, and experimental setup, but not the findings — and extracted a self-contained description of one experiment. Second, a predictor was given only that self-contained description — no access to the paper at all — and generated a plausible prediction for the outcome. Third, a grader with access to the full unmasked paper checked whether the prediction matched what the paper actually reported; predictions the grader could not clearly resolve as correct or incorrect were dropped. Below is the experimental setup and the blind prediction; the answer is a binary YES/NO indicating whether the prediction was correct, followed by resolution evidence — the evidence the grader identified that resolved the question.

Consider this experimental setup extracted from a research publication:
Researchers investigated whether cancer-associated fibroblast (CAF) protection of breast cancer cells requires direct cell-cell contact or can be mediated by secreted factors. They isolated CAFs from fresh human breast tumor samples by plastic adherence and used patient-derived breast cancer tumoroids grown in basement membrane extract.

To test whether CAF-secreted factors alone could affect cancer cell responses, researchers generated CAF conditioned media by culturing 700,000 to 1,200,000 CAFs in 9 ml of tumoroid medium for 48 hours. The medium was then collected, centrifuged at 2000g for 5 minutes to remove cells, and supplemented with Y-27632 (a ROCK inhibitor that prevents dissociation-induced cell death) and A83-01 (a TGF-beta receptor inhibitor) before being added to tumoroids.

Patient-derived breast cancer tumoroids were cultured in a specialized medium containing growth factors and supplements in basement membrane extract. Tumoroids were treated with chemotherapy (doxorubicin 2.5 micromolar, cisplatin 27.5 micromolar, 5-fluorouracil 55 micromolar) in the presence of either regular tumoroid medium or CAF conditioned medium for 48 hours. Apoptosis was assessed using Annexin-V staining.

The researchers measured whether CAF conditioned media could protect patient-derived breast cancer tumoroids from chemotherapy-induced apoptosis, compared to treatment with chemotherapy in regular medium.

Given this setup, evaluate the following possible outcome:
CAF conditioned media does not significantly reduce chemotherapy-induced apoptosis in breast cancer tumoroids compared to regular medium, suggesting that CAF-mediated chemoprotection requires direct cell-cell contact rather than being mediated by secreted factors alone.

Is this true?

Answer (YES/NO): NO